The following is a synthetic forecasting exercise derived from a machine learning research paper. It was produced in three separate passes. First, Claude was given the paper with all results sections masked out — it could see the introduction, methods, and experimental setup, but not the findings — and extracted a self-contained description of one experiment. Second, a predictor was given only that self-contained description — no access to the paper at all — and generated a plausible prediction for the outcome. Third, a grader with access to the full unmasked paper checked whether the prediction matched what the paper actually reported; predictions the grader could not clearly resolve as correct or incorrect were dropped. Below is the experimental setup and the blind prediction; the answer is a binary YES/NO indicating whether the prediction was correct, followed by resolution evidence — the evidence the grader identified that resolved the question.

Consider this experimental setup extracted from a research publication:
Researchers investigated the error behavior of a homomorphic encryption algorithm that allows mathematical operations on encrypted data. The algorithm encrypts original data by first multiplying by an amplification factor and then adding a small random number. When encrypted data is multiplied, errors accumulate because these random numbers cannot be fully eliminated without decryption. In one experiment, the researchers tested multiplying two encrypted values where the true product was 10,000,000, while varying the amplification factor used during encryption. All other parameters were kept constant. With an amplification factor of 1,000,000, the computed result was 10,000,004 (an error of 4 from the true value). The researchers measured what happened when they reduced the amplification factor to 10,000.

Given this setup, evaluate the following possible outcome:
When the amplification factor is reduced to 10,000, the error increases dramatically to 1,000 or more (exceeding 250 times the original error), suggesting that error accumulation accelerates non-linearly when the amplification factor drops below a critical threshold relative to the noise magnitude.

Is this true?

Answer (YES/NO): NO